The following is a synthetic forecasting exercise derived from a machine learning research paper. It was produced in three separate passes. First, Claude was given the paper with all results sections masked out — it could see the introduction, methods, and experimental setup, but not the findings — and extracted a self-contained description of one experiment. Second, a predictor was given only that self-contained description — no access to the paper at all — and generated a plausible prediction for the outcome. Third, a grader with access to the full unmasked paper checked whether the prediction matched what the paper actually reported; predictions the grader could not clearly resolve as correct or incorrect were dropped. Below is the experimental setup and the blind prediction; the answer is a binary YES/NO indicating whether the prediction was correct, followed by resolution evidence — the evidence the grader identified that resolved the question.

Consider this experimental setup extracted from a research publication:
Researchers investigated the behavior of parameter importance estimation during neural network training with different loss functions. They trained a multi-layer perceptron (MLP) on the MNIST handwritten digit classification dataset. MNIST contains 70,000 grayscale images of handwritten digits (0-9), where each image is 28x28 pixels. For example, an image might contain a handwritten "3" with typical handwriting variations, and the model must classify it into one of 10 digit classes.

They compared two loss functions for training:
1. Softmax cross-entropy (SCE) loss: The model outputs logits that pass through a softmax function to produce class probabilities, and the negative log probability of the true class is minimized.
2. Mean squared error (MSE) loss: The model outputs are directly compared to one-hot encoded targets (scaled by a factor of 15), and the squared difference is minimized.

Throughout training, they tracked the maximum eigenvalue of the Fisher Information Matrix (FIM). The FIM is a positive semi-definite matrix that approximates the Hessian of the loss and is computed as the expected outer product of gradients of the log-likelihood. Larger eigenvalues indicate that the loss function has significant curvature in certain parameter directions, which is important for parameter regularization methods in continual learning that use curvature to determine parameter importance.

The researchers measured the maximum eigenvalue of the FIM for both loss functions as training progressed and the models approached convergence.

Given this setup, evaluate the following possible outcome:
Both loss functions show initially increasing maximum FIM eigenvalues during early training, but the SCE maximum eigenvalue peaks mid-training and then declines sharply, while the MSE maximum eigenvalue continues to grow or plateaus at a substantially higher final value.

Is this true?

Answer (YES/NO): NO